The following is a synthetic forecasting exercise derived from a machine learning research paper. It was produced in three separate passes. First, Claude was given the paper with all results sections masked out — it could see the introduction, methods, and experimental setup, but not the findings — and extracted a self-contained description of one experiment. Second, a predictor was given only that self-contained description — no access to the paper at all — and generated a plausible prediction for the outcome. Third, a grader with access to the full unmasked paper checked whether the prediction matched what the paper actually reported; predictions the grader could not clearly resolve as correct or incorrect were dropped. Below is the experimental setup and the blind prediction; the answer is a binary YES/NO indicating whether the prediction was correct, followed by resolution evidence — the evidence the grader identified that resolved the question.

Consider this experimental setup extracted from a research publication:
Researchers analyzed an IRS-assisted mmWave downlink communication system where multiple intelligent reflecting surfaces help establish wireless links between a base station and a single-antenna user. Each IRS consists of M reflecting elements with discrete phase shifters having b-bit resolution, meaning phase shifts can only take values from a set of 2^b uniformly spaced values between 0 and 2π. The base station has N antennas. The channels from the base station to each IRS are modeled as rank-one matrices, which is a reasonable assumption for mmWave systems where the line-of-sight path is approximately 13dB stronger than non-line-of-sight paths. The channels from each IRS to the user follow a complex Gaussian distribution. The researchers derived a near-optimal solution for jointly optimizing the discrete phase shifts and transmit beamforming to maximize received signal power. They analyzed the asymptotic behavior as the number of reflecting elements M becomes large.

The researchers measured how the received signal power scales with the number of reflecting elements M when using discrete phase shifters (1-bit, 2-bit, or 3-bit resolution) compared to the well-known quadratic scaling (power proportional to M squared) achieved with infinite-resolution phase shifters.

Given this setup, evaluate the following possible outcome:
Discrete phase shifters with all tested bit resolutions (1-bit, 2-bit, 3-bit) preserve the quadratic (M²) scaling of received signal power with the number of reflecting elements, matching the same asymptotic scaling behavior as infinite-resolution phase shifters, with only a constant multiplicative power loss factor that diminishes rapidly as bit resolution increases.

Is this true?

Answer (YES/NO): YES